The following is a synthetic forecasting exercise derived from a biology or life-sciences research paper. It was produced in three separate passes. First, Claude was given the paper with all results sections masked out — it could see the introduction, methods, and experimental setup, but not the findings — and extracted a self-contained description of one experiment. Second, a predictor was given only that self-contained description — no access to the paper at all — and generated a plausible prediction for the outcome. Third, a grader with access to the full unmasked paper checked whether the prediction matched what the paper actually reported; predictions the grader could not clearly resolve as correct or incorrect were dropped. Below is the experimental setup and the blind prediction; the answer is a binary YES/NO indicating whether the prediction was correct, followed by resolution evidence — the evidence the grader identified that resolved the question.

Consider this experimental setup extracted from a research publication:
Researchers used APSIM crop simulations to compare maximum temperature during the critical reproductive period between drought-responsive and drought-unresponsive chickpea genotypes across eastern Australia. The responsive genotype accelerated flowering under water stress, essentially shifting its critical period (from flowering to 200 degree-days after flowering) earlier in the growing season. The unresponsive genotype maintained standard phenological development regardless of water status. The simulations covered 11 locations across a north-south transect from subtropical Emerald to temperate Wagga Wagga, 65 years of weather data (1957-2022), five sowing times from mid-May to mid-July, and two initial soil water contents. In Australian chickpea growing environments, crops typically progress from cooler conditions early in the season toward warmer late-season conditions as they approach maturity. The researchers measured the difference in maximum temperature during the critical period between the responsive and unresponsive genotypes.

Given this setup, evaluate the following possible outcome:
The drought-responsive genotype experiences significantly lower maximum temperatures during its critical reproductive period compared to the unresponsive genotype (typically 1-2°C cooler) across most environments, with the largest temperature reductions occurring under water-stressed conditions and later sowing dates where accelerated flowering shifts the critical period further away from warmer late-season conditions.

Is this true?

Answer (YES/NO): NO